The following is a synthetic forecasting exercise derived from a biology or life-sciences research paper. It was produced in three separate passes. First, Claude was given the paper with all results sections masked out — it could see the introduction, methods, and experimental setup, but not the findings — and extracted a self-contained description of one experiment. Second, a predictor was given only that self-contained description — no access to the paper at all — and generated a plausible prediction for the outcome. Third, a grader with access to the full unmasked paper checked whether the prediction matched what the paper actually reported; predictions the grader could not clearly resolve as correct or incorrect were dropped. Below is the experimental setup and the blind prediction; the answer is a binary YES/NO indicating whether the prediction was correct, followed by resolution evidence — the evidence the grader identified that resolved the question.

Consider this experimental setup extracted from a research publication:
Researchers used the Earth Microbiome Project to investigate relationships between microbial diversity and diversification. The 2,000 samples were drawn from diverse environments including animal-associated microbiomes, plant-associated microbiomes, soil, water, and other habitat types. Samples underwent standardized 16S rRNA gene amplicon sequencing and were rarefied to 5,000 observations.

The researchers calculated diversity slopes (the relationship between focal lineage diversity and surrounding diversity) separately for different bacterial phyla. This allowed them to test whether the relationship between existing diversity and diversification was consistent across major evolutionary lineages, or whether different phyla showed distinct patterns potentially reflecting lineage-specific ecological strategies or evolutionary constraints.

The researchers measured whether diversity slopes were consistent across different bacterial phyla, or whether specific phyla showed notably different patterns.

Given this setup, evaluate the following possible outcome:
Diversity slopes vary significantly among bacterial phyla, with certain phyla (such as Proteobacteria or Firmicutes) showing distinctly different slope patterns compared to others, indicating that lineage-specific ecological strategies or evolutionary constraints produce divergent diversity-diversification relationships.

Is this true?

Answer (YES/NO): YES